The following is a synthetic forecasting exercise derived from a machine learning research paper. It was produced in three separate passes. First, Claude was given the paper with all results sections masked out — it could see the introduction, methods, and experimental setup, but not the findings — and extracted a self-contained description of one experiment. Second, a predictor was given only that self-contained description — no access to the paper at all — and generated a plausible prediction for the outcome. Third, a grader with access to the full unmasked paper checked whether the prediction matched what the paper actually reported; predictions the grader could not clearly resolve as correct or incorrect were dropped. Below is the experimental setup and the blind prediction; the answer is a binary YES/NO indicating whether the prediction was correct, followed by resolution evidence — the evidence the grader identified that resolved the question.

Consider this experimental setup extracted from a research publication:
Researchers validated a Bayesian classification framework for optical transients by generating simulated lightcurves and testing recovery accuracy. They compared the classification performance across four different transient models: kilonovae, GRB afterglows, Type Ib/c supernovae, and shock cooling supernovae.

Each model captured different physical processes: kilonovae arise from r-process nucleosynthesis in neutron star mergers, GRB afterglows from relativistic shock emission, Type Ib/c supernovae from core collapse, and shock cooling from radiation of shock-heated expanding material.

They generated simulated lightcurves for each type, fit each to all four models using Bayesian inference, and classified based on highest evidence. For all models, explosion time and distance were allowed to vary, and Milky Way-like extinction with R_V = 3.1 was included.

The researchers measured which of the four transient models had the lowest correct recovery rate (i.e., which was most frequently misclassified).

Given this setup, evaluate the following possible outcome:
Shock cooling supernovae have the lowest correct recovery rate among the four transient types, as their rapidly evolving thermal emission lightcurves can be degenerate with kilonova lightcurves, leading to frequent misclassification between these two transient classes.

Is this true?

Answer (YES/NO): NO